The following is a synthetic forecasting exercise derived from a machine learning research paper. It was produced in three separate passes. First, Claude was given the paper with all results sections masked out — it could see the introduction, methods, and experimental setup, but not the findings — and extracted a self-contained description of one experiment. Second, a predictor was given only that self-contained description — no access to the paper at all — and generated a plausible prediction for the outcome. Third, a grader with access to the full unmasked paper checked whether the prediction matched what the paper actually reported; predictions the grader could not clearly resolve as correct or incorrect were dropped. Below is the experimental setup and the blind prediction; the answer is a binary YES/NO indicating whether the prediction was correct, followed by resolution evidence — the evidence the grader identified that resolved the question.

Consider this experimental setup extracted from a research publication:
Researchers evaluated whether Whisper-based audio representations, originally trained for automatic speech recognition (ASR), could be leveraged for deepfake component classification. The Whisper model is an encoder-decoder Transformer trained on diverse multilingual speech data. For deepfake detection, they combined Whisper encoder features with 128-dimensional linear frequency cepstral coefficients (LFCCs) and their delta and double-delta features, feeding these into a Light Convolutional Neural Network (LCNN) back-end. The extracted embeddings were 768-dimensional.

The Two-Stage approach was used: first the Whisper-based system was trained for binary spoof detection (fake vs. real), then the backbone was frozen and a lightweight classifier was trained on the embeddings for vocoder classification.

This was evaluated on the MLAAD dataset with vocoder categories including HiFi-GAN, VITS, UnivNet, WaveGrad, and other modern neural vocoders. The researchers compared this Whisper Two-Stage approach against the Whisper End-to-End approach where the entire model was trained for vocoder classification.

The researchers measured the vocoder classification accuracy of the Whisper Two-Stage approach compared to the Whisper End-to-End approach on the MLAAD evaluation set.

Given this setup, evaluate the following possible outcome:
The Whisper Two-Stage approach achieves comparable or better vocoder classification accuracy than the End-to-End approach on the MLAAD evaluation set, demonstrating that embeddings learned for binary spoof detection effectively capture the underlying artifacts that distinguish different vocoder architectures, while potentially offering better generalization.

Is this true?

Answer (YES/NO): NO